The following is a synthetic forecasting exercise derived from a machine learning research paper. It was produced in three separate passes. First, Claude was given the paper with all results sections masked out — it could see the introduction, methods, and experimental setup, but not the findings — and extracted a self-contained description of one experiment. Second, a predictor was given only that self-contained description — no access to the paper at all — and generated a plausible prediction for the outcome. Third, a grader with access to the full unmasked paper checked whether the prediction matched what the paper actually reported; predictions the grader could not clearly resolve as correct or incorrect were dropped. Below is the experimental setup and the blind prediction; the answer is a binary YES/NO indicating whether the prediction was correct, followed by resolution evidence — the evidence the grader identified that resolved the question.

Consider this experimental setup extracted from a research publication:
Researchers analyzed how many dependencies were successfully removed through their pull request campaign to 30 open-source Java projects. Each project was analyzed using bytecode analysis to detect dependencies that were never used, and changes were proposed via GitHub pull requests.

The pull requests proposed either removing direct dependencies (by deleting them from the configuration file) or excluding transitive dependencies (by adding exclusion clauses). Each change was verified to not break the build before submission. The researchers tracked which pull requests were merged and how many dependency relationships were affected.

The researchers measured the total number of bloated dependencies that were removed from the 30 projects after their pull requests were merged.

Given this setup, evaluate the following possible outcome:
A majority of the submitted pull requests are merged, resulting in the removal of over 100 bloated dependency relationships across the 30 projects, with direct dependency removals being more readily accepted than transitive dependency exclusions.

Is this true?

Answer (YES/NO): YES